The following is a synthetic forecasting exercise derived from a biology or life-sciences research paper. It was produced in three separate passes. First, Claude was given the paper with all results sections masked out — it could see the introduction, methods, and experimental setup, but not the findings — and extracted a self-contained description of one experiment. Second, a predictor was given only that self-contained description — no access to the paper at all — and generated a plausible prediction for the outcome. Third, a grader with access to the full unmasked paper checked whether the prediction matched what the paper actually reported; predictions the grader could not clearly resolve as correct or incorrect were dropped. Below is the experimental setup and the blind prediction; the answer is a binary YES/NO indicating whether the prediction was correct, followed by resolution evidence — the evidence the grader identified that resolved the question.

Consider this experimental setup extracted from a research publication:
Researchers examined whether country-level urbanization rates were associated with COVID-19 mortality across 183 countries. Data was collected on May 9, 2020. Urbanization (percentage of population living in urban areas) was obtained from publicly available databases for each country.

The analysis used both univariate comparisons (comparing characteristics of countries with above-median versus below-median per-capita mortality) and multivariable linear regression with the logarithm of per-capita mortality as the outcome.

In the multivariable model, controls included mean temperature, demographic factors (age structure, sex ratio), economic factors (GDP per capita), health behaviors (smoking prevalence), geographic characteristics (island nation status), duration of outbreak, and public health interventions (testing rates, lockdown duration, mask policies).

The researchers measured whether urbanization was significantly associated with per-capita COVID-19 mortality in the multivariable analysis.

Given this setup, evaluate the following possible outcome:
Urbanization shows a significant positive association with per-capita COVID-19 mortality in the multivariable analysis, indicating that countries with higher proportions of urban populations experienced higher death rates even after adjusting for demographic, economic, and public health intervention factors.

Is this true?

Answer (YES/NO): YES